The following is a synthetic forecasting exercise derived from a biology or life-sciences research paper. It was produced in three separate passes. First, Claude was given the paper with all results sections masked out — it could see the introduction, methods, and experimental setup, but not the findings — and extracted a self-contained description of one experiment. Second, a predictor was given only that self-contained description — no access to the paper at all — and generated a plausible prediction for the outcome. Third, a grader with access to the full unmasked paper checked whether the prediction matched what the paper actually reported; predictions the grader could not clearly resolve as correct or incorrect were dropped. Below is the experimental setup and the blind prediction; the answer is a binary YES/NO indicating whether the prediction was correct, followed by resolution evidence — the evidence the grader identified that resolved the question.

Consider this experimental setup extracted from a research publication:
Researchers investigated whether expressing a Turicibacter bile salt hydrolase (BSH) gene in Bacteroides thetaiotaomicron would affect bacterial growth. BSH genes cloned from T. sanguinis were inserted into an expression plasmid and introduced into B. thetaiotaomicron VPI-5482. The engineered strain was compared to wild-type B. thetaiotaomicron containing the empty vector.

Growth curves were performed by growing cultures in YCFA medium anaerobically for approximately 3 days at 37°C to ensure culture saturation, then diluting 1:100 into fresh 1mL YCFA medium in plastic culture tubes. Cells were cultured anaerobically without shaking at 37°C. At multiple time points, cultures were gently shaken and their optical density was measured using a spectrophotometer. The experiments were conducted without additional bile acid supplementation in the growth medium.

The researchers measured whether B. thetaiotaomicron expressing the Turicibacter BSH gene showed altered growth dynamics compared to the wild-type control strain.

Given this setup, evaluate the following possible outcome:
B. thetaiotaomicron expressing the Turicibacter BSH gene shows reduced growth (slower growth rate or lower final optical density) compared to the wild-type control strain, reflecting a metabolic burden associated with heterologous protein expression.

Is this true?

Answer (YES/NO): YES